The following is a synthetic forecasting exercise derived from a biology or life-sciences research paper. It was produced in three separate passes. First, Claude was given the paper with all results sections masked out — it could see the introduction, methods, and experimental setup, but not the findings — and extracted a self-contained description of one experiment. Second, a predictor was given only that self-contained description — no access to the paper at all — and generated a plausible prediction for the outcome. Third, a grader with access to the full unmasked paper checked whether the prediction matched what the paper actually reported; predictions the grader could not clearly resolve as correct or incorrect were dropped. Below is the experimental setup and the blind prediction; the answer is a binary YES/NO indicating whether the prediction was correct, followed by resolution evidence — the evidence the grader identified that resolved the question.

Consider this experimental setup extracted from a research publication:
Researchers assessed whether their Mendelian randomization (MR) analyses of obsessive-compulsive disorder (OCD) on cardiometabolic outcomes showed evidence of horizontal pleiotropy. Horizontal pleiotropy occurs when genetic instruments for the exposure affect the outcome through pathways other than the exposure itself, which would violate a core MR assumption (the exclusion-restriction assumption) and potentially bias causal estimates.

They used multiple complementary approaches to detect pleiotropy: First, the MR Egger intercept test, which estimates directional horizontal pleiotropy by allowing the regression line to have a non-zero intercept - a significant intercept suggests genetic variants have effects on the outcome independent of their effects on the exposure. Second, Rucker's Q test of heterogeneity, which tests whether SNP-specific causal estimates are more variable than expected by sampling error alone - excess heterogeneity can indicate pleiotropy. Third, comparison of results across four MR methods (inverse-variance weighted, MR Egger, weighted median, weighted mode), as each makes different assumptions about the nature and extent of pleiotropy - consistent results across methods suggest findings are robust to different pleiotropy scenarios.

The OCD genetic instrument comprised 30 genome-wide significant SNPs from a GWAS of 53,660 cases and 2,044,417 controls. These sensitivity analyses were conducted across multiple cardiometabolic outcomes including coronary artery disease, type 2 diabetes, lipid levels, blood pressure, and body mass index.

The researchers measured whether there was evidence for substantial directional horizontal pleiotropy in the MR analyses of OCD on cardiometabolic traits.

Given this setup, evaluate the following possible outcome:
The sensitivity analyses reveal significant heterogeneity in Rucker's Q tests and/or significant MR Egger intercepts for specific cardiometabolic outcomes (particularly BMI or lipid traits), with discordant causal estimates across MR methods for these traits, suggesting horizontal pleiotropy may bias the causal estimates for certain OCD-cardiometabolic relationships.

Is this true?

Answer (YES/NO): NO